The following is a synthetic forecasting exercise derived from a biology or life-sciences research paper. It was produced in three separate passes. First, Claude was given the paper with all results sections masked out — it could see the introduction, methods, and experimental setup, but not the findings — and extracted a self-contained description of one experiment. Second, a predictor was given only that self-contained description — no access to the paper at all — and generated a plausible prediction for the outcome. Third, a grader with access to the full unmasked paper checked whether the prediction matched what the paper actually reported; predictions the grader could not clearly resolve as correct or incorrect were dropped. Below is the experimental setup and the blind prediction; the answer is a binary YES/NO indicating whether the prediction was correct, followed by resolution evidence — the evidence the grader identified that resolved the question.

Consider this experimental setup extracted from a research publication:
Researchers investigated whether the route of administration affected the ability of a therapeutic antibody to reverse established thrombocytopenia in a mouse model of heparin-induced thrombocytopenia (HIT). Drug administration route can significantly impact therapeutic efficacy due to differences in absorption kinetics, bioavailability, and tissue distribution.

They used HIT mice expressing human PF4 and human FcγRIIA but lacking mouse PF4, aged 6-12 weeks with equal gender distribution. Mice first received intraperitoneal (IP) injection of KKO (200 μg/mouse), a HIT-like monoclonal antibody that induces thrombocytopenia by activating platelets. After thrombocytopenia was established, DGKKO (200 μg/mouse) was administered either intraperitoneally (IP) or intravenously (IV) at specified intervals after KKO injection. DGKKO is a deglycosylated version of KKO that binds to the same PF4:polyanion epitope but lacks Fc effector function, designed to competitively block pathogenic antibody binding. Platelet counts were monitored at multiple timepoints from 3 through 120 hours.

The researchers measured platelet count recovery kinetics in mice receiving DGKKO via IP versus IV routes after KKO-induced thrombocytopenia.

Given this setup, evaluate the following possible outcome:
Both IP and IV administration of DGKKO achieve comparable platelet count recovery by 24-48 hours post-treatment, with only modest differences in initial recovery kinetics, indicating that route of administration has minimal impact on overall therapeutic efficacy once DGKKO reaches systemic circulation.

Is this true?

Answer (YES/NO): NO